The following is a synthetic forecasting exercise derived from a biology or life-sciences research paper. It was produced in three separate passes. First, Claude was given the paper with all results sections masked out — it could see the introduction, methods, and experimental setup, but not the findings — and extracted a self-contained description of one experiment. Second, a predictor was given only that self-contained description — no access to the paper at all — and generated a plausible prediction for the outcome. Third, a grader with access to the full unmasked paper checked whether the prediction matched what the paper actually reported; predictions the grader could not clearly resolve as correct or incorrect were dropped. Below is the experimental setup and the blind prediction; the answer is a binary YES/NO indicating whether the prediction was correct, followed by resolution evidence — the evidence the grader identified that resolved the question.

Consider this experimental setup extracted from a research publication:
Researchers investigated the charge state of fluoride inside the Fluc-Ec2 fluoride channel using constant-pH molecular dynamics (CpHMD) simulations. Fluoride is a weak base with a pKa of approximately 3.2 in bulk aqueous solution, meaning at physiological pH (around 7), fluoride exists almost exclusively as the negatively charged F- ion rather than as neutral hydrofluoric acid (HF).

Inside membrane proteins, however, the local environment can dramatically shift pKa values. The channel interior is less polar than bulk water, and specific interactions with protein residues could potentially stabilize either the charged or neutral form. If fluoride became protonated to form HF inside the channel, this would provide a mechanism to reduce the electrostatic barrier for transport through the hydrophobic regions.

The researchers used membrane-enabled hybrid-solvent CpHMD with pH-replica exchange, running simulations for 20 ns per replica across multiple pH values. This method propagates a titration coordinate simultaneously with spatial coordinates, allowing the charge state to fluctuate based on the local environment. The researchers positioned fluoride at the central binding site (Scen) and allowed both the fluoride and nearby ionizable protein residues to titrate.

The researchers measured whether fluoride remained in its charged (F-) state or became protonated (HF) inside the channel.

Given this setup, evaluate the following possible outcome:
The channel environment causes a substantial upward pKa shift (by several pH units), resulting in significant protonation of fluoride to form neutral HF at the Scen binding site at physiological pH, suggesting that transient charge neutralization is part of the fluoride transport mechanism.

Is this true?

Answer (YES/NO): NO